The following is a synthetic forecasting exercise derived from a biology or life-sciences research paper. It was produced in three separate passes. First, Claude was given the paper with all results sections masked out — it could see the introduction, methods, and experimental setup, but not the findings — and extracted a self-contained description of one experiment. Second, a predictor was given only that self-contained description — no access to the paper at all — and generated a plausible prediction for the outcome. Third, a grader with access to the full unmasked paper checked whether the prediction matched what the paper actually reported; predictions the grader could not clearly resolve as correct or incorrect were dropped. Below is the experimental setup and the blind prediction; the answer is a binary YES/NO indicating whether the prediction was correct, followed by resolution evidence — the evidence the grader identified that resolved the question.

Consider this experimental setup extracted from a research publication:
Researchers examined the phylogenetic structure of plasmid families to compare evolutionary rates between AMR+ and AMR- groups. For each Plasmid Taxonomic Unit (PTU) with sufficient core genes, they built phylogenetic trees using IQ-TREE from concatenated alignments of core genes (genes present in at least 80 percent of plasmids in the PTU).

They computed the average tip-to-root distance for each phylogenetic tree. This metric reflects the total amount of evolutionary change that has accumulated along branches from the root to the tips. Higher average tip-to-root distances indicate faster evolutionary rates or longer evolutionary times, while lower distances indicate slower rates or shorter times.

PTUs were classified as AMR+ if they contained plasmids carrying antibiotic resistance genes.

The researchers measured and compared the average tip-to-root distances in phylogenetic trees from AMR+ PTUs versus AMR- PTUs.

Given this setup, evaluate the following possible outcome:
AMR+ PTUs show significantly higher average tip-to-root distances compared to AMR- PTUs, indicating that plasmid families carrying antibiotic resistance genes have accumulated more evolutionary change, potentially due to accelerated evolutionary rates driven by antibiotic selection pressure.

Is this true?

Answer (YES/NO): NO